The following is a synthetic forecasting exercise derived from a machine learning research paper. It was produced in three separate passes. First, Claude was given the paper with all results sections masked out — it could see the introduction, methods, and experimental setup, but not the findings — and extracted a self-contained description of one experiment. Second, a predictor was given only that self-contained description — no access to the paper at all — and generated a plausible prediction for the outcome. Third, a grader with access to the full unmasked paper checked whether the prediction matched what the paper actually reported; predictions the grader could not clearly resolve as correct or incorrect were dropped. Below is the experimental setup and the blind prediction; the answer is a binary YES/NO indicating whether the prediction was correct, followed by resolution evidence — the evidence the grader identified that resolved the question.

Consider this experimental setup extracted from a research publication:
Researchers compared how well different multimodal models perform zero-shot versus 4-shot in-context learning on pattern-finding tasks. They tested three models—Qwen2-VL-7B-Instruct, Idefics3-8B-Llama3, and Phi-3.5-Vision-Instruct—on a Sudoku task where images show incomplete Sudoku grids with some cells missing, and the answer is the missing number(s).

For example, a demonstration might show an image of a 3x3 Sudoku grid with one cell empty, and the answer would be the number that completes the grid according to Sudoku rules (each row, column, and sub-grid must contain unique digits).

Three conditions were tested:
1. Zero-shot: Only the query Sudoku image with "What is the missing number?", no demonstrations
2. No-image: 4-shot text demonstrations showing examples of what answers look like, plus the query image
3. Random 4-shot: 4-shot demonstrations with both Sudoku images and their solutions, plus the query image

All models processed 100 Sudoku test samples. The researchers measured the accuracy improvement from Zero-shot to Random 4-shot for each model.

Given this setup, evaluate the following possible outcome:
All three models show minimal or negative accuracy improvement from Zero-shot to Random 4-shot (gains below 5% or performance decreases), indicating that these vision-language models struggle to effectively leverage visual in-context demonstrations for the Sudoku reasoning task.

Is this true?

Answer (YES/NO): NO